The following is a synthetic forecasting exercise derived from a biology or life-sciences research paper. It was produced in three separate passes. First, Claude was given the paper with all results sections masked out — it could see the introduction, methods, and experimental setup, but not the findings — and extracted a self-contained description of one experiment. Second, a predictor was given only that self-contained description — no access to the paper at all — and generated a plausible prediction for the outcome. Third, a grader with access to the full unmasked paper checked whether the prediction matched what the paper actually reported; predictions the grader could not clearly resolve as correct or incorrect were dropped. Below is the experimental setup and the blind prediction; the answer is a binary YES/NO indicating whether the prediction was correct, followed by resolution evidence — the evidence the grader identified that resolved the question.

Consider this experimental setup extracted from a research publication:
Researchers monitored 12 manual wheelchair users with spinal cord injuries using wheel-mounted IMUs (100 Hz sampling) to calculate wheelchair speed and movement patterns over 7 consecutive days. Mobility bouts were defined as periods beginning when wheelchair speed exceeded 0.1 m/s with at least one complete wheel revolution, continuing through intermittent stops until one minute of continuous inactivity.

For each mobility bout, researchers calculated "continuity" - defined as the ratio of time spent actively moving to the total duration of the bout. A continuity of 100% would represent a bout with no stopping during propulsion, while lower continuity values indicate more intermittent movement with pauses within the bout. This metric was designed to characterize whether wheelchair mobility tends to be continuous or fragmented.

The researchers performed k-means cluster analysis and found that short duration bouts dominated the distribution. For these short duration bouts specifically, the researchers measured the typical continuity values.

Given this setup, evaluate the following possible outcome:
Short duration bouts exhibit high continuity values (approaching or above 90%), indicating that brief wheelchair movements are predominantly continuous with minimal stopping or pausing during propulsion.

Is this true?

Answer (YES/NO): NO